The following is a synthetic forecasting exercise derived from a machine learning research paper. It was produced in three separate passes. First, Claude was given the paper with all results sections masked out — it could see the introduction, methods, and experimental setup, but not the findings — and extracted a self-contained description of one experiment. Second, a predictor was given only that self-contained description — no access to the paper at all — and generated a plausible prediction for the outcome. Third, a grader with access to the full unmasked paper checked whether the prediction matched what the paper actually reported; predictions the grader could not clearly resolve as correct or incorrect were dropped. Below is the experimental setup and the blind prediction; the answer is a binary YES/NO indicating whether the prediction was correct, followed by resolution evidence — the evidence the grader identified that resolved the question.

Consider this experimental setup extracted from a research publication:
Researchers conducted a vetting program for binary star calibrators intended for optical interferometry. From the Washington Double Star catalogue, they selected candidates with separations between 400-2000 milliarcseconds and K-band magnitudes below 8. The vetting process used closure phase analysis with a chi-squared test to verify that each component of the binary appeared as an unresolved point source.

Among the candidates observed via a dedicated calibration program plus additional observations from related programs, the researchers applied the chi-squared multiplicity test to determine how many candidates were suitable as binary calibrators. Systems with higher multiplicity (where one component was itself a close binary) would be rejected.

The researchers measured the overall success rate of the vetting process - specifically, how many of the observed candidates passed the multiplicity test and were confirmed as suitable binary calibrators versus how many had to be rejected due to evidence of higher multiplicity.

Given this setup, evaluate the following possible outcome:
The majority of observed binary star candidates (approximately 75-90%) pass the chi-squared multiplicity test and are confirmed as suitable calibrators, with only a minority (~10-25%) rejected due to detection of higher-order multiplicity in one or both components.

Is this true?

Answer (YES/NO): YES